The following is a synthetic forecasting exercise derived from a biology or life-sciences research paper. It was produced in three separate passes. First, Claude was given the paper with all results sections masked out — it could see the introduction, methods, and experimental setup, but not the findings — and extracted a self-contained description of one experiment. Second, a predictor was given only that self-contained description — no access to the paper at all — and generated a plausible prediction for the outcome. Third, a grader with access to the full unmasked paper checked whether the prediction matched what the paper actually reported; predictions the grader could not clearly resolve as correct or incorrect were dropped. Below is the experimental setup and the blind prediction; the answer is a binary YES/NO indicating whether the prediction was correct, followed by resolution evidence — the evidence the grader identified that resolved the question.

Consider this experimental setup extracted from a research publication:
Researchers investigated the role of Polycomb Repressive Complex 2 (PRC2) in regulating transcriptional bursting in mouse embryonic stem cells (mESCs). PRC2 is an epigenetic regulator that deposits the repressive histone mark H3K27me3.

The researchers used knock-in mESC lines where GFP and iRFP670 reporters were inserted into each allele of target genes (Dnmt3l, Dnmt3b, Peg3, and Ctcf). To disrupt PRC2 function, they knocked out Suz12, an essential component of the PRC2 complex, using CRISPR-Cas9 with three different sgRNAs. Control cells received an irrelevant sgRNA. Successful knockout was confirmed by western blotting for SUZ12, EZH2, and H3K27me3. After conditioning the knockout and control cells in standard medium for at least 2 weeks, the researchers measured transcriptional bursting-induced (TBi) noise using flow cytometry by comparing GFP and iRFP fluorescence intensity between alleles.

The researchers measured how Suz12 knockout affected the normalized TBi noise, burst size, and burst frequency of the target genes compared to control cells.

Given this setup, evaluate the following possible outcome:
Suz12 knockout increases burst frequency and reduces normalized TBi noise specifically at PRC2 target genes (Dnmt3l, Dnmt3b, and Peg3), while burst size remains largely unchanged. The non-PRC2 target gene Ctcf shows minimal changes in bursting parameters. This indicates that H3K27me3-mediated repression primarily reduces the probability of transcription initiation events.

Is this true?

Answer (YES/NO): NO